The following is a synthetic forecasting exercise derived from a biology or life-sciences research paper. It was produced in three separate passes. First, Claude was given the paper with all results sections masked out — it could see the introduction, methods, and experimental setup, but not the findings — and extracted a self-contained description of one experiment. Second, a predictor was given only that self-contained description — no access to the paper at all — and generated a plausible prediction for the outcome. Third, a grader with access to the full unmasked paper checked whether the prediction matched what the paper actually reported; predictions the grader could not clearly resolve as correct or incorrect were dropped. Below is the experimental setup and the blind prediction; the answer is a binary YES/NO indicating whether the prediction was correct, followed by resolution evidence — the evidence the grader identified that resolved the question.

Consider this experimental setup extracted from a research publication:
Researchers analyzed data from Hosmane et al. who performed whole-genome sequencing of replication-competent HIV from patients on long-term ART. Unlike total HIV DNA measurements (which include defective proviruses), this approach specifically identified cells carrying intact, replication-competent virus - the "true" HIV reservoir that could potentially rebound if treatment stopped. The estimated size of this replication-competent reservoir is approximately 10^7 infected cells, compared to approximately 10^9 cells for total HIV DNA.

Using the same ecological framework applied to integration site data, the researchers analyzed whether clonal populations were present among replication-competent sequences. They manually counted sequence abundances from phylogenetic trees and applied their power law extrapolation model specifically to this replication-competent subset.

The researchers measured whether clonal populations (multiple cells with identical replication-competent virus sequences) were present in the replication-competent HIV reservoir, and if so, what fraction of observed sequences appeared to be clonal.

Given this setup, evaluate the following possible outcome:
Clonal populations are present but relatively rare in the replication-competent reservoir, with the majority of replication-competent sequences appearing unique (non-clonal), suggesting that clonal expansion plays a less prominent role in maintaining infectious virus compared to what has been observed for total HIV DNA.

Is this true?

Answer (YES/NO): NO